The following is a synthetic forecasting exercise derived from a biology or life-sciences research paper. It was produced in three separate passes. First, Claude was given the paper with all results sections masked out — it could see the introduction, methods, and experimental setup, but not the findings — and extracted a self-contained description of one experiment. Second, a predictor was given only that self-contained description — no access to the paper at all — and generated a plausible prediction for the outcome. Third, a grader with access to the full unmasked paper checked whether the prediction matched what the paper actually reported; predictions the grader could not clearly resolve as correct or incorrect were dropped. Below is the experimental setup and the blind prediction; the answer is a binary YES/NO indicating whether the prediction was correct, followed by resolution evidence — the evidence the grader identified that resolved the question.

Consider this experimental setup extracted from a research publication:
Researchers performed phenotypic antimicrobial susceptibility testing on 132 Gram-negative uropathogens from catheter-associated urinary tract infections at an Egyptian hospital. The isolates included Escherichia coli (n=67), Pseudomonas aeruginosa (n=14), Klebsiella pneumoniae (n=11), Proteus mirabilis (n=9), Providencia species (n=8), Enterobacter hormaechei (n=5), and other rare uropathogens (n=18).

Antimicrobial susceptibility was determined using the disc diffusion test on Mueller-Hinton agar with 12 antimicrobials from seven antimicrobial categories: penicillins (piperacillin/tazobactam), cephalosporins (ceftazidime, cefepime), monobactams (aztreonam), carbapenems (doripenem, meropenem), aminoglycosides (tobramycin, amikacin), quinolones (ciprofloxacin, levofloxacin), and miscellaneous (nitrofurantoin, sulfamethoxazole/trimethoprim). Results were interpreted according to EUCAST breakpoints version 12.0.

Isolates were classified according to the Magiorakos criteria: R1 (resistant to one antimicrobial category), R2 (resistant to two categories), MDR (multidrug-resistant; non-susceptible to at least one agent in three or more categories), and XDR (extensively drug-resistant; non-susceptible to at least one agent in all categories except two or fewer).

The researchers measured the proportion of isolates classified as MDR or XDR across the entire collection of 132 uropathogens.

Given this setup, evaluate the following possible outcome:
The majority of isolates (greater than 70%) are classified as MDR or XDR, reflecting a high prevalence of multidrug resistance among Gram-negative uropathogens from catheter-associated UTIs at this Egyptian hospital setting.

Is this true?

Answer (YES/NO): NO